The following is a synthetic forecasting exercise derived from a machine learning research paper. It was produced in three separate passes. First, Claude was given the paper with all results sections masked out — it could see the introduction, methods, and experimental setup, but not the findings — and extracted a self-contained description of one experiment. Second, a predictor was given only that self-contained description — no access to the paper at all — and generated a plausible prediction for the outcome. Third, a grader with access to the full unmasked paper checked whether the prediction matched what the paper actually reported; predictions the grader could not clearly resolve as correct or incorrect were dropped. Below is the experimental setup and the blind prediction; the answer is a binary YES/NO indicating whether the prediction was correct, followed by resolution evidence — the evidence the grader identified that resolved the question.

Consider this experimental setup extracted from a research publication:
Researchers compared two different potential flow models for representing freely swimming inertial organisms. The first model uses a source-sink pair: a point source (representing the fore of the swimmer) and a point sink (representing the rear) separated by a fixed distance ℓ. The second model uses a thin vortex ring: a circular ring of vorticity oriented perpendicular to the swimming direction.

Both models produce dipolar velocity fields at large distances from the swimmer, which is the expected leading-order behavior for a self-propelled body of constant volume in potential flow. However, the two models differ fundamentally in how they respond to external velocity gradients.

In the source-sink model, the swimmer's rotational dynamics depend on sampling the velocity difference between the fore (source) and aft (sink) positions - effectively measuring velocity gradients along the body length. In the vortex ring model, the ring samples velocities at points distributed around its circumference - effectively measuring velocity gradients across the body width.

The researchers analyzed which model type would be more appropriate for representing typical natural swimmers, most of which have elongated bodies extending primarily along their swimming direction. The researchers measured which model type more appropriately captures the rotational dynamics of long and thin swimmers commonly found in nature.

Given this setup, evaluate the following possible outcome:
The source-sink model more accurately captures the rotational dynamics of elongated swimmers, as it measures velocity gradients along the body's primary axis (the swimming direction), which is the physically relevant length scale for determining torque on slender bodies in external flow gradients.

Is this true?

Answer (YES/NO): YES